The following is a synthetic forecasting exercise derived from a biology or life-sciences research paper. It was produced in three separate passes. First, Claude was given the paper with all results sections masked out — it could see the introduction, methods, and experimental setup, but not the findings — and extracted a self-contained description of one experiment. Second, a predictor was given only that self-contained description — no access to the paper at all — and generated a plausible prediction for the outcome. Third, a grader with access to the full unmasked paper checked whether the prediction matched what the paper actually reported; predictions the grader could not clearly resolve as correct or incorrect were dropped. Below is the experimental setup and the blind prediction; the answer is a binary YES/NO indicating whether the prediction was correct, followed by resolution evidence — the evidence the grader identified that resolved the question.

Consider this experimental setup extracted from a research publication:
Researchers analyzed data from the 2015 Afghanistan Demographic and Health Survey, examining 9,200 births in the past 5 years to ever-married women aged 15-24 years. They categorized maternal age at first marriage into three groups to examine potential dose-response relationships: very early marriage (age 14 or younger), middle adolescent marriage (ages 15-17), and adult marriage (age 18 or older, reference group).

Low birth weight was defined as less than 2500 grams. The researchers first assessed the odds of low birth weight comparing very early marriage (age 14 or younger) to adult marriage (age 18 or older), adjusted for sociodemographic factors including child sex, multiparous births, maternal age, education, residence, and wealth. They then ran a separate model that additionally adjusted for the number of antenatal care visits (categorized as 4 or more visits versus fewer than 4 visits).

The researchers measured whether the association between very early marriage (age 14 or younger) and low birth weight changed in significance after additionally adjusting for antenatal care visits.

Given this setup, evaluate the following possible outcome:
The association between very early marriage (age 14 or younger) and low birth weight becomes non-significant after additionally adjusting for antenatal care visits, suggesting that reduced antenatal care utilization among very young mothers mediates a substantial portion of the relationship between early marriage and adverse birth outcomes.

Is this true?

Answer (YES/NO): NO